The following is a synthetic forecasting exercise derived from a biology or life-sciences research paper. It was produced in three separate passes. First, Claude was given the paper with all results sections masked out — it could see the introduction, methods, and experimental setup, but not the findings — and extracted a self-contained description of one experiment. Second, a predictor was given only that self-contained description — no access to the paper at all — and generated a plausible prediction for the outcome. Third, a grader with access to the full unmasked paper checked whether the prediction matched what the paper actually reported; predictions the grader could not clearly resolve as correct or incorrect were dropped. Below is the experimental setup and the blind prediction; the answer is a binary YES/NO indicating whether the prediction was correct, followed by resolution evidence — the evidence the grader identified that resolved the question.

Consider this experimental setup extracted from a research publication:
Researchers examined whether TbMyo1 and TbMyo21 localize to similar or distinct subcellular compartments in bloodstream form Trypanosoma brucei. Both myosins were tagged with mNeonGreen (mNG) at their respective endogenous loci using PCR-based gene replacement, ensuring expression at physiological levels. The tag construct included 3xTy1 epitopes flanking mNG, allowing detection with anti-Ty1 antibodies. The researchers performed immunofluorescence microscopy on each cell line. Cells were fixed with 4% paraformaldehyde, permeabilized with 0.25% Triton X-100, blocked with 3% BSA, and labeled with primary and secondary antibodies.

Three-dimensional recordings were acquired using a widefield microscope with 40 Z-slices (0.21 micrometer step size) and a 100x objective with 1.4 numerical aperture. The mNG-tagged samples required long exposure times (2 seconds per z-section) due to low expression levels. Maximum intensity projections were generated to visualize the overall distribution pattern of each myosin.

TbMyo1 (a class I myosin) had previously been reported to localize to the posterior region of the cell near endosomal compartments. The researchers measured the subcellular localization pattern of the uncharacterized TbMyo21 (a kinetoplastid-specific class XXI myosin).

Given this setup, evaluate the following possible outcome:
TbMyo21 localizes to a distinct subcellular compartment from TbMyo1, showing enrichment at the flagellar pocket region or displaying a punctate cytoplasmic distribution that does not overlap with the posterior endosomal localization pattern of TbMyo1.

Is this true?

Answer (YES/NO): NO